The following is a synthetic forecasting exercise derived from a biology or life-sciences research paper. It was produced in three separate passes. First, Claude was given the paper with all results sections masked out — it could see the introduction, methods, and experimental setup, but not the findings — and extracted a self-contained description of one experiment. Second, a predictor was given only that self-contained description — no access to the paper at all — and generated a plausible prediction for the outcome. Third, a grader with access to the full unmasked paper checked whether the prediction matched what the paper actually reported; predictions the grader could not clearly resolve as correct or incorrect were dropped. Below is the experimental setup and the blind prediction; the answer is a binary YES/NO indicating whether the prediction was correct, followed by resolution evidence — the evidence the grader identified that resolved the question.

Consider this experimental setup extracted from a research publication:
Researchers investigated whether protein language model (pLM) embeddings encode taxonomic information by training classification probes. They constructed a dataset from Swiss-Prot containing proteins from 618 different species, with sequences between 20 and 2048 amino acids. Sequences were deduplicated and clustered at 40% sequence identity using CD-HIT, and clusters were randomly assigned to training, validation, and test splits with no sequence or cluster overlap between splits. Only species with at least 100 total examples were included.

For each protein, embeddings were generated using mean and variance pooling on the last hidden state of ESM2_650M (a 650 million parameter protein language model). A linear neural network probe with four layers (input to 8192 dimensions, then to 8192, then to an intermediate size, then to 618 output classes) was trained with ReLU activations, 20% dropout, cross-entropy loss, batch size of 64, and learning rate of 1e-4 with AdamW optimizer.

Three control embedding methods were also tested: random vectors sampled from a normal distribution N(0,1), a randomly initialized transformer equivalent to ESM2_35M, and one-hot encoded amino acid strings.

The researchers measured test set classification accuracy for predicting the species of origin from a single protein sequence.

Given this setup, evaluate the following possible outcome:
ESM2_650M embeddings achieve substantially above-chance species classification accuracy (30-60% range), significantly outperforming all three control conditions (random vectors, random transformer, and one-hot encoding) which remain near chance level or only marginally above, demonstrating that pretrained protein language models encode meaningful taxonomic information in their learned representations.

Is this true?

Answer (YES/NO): NO